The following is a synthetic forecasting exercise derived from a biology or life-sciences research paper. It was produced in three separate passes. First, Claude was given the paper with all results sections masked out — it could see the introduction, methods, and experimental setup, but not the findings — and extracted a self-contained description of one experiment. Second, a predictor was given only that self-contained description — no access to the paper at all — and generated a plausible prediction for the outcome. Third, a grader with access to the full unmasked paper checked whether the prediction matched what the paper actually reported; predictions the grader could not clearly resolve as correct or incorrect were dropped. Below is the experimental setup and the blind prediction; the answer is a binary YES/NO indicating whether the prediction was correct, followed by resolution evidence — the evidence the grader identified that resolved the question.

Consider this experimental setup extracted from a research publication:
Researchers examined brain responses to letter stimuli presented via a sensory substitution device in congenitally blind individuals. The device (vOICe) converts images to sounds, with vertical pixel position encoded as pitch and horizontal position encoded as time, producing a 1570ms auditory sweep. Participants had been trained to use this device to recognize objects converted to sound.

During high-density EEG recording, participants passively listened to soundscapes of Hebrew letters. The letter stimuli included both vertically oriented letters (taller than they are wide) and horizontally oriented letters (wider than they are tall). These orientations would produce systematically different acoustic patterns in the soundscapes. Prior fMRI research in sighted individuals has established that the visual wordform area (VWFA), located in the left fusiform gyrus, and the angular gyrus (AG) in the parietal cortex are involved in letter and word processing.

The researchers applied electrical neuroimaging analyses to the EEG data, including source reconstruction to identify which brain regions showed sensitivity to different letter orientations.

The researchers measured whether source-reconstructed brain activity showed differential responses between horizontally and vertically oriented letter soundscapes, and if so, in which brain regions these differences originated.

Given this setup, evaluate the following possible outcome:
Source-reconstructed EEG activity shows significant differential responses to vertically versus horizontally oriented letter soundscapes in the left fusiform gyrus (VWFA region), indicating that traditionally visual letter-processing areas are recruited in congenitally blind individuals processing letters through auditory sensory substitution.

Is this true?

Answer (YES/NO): NO